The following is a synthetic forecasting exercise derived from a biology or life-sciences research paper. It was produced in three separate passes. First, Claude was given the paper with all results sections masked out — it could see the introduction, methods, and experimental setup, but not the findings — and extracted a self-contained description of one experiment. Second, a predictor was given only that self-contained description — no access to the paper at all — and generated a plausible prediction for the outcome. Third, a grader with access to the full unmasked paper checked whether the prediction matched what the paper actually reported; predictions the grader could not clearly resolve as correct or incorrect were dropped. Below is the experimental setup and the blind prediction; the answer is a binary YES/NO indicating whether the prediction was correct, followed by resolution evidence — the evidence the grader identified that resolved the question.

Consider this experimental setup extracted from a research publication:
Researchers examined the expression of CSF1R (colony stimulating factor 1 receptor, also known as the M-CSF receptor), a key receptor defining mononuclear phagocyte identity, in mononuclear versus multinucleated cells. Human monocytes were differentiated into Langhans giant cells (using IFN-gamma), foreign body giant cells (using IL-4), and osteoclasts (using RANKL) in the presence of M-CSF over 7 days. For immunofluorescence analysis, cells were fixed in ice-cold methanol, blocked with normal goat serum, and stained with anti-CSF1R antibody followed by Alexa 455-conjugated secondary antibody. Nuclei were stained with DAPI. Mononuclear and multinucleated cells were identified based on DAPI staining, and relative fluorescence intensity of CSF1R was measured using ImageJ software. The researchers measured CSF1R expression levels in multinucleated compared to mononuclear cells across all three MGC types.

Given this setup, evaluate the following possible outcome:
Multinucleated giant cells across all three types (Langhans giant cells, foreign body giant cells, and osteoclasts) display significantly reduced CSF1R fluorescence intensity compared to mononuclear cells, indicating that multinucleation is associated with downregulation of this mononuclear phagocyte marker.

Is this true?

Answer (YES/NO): YES